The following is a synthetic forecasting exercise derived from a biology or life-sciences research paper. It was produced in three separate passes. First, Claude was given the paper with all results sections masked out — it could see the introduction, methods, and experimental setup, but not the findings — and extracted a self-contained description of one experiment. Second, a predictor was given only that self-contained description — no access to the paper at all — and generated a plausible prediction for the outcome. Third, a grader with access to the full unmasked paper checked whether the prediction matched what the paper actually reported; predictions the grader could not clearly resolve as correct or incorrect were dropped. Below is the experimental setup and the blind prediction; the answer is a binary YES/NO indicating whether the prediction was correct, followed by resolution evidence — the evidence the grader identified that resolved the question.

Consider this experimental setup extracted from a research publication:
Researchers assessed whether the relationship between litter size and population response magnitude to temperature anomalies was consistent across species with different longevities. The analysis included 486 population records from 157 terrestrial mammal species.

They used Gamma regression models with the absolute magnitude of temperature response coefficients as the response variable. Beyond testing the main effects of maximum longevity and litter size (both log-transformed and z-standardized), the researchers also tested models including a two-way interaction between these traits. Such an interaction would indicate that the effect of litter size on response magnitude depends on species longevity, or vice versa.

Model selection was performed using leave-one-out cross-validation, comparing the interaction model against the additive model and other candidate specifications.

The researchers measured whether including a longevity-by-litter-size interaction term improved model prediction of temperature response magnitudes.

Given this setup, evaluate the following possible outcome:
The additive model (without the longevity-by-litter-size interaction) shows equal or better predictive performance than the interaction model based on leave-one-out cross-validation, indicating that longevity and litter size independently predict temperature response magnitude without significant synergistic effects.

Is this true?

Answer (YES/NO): YES